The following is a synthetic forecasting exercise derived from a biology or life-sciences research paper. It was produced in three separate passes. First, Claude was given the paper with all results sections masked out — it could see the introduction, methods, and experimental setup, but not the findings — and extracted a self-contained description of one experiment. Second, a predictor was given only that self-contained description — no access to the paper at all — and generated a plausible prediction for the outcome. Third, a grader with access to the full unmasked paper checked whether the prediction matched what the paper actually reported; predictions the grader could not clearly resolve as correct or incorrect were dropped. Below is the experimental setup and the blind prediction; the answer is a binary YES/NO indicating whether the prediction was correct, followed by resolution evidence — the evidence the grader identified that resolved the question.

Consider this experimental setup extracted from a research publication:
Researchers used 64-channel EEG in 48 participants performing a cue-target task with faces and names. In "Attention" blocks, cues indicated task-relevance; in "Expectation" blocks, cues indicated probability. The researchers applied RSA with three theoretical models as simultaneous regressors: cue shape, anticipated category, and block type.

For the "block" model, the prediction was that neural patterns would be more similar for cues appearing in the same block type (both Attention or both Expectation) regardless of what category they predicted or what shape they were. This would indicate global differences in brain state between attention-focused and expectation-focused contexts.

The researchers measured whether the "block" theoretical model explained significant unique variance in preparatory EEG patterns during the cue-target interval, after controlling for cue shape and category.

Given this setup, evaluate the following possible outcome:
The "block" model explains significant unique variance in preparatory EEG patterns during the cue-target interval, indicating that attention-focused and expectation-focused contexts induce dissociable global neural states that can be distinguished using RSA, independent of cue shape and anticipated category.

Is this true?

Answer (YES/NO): YES